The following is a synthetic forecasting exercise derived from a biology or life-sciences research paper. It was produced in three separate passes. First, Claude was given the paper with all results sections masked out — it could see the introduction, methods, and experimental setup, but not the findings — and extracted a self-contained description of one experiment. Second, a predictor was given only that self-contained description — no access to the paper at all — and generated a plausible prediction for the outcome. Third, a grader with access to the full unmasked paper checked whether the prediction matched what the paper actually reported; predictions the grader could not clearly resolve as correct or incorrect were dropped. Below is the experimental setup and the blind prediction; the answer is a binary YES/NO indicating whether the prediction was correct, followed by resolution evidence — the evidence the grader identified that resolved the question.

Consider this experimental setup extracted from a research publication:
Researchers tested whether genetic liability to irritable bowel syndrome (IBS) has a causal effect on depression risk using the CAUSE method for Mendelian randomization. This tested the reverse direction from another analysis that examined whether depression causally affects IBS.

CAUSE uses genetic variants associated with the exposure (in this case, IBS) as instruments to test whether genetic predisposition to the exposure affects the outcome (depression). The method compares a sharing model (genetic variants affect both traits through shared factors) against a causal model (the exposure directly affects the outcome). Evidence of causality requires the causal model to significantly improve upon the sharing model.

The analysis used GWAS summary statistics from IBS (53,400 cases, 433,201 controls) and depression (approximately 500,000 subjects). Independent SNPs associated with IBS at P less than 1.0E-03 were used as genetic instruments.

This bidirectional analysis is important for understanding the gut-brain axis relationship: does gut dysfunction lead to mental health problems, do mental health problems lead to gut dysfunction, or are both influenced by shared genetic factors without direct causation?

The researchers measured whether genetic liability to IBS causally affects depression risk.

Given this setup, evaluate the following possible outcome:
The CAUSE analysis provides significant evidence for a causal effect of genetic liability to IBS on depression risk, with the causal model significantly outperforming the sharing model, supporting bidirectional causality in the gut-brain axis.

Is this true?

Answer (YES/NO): YES